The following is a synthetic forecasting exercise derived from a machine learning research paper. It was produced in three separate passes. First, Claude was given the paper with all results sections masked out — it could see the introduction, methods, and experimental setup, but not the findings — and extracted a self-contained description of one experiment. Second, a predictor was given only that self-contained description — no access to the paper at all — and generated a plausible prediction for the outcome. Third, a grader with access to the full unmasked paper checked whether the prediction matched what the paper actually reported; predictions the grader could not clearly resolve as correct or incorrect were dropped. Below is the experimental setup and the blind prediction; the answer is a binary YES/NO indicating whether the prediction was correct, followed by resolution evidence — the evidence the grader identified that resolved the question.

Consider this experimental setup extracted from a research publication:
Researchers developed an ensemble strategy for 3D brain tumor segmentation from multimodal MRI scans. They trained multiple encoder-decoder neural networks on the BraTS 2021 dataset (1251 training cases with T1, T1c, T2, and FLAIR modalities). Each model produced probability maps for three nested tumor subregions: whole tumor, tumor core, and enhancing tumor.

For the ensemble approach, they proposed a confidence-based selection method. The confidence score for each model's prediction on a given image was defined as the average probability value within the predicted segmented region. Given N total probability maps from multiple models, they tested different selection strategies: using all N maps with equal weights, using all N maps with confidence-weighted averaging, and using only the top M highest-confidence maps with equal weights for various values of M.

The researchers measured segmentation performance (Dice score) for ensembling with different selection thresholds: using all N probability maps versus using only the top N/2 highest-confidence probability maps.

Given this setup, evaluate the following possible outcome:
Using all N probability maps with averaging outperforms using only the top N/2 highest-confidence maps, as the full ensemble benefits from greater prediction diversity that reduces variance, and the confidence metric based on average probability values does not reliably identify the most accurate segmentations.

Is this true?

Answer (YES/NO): NO